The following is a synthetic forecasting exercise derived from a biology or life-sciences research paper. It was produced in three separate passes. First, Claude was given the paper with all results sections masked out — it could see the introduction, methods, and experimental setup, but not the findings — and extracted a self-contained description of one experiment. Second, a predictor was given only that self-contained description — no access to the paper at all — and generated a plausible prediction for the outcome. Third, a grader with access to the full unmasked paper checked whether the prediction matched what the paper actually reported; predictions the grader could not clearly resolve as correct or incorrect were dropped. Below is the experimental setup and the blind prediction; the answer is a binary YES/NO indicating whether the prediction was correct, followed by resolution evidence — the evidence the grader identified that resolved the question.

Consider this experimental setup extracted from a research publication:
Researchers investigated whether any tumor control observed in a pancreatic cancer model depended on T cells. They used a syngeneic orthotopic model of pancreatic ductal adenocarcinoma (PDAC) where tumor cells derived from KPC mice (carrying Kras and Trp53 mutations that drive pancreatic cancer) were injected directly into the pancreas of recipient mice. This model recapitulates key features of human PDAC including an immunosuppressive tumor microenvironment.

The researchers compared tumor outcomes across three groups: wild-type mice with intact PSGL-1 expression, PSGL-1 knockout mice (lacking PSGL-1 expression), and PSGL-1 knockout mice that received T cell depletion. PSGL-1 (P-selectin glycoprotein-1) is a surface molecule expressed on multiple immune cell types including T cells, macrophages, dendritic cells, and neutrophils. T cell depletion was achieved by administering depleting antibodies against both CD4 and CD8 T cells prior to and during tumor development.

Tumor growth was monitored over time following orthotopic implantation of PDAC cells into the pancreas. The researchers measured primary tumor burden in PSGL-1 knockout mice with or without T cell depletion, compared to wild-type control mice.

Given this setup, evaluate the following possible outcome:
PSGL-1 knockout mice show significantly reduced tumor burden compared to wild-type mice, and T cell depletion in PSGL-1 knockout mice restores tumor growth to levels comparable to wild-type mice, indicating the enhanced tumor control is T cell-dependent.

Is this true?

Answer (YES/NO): YES